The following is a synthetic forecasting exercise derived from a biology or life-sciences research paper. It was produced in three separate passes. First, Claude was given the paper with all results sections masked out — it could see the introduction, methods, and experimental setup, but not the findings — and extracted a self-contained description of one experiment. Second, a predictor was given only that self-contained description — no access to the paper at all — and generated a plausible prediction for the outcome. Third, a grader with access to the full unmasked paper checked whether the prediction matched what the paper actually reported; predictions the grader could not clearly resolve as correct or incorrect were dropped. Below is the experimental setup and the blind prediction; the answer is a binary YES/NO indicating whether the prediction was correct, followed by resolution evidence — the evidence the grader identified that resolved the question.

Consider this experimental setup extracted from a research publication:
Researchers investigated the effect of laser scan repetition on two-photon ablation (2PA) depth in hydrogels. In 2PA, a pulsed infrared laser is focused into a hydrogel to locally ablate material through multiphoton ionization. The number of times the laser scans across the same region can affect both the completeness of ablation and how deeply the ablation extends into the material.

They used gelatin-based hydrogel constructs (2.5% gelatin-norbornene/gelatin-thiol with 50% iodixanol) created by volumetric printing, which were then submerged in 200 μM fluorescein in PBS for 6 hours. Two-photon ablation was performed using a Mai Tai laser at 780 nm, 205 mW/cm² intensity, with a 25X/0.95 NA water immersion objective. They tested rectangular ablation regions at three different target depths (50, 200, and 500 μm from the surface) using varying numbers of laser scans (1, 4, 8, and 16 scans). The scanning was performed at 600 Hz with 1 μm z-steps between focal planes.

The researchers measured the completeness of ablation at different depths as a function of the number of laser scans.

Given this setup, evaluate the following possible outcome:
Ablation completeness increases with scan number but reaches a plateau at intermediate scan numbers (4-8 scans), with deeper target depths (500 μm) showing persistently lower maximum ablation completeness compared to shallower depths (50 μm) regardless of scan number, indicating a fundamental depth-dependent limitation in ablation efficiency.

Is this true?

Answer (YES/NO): NO